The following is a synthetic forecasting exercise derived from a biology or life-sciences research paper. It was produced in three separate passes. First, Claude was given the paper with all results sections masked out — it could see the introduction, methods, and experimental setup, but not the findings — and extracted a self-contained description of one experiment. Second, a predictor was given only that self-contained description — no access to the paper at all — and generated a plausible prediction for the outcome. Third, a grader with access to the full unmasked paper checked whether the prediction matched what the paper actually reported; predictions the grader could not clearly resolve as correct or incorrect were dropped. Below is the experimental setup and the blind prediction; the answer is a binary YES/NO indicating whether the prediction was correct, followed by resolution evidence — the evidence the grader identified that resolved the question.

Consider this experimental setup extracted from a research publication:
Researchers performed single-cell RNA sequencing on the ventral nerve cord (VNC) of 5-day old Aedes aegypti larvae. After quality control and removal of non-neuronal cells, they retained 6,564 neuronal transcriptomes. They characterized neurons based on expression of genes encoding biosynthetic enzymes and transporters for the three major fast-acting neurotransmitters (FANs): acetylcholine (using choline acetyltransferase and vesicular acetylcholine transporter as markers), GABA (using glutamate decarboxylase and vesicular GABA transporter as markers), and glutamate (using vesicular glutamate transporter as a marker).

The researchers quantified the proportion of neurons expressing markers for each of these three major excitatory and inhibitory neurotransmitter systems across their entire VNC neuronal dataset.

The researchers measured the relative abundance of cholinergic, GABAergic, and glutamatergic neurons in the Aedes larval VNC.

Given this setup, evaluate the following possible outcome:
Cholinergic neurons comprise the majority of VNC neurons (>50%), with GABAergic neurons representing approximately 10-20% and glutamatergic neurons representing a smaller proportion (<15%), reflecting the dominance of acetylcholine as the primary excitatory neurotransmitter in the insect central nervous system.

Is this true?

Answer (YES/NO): NO